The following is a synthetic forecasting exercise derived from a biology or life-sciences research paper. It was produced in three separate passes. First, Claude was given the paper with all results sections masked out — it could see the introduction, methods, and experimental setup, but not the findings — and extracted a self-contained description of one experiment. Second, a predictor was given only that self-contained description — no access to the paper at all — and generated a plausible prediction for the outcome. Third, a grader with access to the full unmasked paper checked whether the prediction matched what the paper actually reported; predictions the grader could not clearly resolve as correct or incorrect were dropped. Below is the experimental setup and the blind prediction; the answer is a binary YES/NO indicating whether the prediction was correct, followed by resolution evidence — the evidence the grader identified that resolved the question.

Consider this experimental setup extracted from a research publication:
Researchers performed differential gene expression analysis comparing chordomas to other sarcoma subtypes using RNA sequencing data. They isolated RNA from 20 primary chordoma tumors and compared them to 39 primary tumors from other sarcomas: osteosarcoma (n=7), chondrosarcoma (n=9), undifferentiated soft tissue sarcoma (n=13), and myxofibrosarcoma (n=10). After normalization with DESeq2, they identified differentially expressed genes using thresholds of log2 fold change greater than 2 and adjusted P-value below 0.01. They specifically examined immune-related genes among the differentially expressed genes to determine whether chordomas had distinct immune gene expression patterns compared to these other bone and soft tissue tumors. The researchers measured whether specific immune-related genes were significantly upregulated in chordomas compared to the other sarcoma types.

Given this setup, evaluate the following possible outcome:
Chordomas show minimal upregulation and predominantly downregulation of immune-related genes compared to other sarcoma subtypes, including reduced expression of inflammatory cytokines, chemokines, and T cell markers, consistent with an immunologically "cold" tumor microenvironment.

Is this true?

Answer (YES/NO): NO